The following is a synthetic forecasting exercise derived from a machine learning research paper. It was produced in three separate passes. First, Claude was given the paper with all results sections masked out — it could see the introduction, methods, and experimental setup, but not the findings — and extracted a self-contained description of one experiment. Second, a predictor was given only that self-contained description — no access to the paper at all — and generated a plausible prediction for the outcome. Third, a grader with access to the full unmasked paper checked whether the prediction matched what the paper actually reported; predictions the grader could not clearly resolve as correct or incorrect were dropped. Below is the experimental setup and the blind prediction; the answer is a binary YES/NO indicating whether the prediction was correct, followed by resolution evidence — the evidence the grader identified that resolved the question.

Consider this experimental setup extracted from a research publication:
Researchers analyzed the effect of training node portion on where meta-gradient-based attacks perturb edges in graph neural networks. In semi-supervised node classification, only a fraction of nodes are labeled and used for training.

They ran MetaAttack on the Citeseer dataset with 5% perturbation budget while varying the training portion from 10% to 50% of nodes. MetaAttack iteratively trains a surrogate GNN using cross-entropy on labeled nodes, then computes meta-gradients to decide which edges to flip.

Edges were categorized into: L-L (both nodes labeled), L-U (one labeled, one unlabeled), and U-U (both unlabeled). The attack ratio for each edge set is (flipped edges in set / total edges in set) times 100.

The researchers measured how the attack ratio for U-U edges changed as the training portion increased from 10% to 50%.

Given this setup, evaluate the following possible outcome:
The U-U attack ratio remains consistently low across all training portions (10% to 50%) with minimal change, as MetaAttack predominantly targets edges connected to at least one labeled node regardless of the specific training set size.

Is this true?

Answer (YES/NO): NO